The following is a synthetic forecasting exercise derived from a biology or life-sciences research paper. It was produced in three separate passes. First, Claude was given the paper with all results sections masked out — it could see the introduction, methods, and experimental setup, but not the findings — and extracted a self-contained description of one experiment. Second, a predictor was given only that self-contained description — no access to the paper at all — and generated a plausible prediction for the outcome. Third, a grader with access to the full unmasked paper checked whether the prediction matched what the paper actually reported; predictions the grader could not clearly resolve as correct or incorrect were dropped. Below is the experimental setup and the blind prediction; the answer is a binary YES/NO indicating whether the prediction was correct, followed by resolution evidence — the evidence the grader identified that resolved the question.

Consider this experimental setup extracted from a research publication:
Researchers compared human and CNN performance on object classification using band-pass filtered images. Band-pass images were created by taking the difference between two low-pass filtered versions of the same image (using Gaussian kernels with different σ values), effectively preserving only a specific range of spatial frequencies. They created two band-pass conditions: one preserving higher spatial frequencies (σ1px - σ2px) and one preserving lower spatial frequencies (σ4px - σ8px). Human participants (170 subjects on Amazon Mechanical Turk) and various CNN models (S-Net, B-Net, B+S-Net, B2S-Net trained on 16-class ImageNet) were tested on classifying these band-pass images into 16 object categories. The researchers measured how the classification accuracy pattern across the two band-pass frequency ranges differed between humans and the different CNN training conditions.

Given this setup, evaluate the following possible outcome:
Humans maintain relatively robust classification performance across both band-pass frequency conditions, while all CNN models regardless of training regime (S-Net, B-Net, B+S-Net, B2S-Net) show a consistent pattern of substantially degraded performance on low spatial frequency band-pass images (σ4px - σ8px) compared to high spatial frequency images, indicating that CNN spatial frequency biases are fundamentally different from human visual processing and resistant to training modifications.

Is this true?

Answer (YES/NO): NO